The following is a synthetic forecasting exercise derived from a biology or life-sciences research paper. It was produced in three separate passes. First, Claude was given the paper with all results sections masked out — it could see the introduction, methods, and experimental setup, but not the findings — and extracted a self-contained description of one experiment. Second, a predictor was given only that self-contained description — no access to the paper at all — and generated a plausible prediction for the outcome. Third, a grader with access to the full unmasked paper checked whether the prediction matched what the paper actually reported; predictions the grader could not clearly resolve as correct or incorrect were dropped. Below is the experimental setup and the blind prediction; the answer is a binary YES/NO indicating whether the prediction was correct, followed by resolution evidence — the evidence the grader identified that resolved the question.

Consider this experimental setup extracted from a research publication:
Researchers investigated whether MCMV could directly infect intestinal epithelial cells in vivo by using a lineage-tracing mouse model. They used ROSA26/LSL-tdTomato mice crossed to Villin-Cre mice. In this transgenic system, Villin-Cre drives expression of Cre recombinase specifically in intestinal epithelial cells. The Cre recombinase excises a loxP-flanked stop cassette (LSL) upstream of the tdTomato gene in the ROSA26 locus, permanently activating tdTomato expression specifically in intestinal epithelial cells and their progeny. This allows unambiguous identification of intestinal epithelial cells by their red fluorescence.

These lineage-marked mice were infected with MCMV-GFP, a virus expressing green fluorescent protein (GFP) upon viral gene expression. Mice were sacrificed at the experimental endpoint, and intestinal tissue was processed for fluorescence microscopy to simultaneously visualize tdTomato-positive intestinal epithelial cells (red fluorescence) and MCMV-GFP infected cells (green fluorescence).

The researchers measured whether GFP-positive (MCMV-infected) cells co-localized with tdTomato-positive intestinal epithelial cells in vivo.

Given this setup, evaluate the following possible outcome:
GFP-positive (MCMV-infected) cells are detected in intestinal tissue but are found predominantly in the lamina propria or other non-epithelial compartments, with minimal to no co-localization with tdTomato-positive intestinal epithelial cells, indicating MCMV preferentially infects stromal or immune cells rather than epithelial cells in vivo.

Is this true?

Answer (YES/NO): NO